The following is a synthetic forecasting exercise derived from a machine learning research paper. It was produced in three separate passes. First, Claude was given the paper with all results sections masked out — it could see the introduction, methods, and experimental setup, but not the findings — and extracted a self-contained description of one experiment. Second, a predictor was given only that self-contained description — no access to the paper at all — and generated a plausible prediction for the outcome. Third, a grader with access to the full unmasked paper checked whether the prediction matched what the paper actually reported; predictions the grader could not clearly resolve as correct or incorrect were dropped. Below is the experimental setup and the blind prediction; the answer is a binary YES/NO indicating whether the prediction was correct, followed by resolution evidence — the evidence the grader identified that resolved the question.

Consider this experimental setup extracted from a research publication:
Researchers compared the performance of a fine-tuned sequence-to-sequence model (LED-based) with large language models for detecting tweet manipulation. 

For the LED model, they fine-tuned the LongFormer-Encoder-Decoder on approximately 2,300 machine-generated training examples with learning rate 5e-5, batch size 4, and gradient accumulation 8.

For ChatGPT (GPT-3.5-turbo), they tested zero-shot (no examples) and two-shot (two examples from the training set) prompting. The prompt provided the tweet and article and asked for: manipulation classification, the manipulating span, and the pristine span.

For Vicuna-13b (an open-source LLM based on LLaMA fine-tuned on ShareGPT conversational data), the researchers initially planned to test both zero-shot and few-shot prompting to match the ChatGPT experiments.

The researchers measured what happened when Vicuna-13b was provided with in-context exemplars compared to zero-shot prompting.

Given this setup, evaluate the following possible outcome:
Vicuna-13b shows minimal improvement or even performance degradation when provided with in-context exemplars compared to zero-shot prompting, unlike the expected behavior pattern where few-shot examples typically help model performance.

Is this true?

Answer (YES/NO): YES